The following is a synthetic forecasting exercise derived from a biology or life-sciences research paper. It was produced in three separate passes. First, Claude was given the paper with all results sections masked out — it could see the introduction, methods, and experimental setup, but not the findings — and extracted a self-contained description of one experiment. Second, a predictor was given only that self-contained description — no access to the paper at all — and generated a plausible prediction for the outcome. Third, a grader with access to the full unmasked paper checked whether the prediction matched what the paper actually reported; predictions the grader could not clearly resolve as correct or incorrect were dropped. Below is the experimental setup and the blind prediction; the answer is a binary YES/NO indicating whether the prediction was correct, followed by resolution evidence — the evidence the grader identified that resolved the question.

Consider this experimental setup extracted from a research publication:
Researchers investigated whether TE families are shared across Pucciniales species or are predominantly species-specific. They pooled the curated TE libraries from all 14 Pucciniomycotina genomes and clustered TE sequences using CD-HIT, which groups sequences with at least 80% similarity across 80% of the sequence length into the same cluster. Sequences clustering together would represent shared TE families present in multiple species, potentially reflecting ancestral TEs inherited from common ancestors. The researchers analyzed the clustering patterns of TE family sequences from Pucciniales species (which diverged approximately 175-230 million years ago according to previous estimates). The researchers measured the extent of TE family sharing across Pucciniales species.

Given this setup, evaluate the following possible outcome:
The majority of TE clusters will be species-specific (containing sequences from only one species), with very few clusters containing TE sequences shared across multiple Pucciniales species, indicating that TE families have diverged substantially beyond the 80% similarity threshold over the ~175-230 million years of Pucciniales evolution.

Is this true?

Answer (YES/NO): YES